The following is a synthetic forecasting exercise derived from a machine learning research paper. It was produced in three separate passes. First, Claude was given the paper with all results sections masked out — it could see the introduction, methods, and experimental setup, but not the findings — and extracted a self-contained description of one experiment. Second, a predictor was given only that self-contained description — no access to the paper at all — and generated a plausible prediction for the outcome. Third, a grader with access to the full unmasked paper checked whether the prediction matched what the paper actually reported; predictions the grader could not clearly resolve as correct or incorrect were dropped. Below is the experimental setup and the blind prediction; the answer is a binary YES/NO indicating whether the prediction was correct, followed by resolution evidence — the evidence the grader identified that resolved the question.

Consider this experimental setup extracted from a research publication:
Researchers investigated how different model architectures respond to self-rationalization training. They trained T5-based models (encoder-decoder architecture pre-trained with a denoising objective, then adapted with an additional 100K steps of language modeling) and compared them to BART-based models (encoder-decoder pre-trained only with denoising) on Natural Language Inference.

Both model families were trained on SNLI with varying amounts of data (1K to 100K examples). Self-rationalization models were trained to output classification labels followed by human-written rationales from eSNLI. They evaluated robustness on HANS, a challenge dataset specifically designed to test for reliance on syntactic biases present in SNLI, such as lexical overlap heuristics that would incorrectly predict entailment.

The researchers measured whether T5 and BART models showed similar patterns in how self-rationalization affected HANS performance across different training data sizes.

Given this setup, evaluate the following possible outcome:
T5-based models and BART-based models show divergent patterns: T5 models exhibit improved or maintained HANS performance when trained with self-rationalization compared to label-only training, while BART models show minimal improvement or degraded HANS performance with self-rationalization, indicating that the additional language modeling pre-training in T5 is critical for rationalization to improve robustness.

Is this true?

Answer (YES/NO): NO